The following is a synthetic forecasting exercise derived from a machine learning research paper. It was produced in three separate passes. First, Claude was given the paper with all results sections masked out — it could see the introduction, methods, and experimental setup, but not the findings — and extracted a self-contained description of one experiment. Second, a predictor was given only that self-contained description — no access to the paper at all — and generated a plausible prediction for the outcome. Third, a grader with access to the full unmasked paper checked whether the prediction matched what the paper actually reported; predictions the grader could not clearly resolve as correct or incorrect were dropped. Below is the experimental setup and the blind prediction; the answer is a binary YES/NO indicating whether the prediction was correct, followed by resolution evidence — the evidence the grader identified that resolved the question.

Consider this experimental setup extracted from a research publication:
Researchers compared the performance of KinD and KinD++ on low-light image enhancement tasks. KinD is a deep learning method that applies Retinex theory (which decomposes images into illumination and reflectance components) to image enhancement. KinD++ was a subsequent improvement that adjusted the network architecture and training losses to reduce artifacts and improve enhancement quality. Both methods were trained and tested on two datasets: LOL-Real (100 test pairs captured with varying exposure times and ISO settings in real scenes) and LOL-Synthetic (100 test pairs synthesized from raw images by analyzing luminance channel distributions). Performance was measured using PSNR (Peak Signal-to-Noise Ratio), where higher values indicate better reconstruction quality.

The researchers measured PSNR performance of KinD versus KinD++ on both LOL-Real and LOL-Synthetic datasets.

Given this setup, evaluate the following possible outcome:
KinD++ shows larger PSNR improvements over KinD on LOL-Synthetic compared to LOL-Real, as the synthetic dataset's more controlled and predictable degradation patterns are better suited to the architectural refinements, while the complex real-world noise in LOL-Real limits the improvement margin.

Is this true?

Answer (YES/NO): NO